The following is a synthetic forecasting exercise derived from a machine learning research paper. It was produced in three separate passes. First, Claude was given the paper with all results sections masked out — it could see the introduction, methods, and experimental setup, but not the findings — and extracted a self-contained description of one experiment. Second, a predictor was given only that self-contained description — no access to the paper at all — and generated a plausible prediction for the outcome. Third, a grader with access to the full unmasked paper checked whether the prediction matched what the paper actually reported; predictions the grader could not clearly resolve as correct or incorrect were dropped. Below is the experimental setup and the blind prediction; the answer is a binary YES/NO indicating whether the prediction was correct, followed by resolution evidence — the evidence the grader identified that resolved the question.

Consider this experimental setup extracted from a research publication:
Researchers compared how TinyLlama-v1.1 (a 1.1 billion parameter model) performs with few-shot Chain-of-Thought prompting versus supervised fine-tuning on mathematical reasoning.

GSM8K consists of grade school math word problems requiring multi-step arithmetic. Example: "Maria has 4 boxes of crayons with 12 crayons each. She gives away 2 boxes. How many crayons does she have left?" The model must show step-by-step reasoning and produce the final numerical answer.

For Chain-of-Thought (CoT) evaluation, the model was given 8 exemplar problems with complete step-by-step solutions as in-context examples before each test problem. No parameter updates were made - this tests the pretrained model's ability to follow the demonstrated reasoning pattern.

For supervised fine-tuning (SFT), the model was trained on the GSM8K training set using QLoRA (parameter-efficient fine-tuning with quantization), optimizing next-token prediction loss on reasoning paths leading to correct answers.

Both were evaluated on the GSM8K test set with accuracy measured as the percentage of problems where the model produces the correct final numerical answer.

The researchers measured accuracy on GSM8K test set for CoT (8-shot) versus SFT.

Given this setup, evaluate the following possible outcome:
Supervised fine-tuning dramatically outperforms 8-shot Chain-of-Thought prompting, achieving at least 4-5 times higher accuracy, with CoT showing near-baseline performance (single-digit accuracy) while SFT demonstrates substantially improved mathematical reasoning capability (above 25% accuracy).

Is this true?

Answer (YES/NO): NO